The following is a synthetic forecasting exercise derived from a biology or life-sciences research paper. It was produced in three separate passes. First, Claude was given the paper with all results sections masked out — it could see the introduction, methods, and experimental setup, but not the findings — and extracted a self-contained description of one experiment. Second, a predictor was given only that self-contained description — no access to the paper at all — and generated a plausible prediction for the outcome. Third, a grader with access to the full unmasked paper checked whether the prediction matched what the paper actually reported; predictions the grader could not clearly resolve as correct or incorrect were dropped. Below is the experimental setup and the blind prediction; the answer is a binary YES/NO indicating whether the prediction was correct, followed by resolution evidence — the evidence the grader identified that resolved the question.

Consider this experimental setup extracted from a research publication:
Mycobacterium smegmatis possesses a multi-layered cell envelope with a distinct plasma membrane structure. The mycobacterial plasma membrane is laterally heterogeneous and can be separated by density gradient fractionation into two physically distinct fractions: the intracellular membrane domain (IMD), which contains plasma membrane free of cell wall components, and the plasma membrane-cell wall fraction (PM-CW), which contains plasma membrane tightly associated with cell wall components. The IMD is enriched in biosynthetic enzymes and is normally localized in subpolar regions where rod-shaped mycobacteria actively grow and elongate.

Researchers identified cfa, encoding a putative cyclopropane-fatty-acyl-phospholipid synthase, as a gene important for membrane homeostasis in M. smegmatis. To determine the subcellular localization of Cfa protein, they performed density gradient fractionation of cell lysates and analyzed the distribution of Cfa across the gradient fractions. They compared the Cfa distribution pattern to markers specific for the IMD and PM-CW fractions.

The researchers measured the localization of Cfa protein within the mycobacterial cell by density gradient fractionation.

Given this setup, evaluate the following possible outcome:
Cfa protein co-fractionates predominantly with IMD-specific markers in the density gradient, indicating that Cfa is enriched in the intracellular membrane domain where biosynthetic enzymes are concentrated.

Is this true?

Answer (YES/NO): NO